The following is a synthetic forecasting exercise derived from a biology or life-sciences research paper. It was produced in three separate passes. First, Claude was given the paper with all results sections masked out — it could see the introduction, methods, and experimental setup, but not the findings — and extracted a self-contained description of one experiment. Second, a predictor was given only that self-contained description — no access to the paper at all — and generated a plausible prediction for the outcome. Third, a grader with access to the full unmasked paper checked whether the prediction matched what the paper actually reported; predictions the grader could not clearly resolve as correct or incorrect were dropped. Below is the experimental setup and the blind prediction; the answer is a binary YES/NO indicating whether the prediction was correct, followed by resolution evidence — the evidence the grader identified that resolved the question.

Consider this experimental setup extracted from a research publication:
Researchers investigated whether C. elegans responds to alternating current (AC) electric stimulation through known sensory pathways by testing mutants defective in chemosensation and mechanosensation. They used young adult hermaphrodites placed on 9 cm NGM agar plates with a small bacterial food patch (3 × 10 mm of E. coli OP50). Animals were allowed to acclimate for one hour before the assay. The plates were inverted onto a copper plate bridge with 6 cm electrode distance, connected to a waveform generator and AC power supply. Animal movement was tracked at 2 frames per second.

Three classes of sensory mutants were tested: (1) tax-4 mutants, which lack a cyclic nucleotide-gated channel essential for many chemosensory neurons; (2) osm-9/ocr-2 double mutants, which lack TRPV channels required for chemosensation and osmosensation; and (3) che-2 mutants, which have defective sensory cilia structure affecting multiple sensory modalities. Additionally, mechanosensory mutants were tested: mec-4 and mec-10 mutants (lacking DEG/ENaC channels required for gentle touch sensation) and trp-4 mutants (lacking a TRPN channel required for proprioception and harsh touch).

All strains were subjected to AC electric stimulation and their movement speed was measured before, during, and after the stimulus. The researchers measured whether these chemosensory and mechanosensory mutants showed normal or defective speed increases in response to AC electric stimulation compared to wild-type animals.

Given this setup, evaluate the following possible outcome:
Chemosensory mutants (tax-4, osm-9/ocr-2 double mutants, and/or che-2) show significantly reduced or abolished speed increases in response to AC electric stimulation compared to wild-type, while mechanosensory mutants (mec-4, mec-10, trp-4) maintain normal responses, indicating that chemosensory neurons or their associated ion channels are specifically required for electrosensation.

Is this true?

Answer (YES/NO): NO